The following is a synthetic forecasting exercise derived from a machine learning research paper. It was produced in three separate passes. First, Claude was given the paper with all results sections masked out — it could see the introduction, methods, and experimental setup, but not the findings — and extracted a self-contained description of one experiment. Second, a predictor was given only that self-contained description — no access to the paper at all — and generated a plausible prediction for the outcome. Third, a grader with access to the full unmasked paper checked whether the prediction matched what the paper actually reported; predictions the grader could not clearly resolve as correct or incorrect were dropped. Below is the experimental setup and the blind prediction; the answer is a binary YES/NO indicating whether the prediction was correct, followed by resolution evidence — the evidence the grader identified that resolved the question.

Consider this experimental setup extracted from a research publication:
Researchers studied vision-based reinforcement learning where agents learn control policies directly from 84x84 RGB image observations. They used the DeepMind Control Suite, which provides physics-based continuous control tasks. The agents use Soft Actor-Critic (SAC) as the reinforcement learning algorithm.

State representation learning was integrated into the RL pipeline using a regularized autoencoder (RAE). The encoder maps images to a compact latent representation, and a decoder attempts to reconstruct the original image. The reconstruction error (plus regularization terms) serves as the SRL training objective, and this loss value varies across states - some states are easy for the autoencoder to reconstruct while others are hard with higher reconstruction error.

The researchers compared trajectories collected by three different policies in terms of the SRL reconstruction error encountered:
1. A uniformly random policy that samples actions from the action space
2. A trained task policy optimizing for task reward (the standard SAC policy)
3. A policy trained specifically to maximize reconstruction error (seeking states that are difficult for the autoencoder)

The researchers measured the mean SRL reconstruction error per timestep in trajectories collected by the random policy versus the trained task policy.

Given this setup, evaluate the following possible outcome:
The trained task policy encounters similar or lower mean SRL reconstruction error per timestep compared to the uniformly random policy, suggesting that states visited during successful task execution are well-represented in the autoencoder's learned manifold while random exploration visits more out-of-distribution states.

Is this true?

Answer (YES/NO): YES